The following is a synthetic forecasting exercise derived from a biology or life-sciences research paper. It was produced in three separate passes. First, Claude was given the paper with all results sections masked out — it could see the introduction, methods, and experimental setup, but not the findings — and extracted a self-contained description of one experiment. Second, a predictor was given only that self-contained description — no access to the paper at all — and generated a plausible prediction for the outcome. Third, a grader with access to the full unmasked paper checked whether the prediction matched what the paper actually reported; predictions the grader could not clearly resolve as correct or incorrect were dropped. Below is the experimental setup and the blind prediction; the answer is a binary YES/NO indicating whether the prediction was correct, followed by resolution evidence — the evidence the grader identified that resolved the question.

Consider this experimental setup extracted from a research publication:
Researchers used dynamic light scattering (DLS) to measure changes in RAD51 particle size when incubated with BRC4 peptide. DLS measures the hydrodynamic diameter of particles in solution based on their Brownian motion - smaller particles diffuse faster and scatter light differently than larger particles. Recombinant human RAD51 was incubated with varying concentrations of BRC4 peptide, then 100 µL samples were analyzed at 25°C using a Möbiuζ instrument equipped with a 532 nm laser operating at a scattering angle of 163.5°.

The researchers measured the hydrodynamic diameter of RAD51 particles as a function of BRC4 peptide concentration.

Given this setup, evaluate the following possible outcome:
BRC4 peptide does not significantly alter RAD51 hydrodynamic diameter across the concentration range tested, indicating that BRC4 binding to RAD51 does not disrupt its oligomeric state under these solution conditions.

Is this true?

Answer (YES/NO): NO